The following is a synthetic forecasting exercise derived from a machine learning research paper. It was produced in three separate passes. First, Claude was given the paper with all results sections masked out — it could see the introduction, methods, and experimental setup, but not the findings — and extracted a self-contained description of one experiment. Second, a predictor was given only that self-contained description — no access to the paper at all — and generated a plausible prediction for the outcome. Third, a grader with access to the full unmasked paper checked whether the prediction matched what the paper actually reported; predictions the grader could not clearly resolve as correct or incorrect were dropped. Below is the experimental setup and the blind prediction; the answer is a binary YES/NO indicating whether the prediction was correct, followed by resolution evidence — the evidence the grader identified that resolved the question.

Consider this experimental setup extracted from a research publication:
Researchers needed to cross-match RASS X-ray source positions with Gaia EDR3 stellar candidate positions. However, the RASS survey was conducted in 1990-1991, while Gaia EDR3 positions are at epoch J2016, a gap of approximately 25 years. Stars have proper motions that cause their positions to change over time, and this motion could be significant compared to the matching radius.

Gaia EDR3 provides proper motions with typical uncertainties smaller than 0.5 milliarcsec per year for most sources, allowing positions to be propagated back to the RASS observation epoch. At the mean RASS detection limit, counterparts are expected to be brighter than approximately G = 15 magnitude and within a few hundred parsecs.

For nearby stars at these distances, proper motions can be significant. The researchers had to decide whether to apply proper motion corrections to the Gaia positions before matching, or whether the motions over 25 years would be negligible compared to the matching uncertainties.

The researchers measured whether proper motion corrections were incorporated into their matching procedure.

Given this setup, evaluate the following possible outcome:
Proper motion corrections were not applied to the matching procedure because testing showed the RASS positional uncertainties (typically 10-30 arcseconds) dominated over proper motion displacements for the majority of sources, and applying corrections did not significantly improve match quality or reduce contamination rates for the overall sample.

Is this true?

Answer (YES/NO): NO